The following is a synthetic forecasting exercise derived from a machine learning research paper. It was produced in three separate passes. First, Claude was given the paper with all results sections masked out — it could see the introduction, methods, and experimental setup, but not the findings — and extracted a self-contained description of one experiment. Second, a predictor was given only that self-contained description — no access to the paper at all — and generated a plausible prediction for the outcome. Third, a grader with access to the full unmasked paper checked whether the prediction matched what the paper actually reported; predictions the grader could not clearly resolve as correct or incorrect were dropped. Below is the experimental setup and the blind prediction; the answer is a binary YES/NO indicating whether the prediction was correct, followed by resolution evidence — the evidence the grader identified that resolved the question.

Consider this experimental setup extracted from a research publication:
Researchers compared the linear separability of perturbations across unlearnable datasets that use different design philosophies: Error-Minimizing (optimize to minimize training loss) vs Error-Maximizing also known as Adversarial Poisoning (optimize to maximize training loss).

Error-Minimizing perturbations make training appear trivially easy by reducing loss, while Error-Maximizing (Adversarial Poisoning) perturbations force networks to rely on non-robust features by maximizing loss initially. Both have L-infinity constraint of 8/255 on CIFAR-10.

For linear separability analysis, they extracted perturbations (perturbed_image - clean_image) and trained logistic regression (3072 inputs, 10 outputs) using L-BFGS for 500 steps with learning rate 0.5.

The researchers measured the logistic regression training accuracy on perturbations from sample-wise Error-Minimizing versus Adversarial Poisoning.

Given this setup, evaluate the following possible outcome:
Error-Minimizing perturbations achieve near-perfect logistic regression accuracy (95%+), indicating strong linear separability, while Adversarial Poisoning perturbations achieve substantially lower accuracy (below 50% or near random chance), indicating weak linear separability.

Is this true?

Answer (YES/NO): NO